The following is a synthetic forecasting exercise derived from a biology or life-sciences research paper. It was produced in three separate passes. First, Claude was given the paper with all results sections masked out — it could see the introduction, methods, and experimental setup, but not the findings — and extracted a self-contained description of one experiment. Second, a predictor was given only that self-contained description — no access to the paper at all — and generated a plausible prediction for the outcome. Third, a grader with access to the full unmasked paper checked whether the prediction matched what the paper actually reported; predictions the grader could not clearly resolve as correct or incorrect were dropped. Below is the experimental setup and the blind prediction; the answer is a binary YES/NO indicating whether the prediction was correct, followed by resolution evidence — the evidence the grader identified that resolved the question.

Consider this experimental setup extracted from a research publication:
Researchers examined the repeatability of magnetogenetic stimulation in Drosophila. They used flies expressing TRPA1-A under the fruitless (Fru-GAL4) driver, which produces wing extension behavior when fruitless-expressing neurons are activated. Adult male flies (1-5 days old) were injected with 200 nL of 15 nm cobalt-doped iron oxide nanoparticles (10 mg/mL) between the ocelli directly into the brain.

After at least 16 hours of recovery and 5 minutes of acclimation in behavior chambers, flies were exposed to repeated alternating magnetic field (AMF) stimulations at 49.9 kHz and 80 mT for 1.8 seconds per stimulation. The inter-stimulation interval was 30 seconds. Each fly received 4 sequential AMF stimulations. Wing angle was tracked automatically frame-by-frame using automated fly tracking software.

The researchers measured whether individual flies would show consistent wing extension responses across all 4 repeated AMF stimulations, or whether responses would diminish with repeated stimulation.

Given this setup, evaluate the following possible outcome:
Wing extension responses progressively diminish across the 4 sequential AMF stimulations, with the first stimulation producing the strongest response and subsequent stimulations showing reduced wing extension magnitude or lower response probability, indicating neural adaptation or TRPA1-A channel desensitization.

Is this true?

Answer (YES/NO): NO